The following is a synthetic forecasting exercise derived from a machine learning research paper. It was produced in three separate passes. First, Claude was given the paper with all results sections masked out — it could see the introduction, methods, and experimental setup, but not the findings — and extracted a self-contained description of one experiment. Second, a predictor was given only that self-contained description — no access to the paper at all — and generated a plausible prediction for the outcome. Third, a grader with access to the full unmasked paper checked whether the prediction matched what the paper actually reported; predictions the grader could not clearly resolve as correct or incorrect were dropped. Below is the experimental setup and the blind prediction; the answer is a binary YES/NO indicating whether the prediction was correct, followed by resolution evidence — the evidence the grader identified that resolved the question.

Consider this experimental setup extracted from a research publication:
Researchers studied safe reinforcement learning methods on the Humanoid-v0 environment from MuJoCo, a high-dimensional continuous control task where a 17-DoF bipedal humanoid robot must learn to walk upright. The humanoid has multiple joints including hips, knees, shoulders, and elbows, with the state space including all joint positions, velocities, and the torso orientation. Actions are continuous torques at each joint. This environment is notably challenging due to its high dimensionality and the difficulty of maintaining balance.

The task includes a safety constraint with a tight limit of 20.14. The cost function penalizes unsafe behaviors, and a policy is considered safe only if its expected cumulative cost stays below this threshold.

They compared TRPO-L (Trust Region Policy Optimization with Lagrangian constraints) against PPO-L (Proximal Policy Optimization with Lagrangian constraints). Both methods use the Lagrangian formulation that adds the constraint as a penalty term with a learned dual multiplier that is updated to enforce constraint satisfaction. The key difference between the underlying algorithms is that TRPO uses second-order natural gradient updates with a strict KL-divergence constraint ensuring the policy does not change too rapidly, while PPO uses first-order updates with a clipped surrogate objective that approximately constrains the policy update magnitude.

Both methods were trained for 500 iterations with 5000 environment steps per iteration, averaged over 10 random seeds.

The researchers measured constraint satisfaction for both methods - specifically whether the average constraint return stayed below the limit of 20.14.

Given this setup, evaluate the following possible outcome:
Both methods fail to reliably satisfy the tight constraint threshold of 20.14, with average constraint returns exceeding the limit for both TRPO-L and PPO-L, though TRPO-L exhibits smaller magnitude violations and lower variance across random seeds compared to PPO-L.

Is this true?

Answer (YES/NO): NO